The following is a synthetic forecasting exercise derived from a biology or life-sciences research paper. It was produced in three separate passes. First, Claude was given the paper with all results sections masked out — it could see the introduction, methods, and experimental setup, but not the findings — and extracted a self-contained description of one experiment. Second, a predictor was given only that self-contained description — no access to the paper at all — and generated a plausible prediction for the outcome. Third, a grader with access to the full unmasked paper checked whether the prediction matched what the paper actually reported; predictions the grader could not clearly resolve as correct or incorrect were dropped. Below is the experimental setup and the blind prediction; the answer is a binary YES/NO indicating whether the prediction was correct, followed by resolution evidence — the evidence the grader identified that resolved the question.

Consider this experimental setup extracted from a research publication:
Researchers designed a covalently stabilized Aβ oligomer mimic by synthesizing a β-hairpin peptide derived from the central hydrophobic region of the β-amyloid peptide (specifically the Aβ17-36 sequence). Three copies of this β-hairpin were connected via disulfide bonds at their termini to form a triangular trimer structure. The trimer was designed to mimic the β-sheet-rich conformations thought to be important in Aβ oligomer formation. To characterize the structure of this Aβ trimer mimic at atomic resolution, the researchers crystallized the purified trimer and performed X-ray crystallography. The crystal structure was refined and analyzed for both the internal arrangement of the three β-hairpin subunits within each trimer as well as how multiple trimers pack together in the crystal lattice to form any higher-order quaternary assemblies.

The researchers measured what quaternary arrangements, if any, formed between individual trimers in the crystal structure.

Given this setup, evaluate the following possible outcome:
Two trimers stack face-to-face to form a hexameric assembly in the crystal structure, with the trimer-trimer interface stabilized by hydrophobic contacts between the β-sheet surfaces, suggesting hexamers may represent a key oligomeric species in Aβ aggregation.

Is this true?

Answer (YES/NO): NO